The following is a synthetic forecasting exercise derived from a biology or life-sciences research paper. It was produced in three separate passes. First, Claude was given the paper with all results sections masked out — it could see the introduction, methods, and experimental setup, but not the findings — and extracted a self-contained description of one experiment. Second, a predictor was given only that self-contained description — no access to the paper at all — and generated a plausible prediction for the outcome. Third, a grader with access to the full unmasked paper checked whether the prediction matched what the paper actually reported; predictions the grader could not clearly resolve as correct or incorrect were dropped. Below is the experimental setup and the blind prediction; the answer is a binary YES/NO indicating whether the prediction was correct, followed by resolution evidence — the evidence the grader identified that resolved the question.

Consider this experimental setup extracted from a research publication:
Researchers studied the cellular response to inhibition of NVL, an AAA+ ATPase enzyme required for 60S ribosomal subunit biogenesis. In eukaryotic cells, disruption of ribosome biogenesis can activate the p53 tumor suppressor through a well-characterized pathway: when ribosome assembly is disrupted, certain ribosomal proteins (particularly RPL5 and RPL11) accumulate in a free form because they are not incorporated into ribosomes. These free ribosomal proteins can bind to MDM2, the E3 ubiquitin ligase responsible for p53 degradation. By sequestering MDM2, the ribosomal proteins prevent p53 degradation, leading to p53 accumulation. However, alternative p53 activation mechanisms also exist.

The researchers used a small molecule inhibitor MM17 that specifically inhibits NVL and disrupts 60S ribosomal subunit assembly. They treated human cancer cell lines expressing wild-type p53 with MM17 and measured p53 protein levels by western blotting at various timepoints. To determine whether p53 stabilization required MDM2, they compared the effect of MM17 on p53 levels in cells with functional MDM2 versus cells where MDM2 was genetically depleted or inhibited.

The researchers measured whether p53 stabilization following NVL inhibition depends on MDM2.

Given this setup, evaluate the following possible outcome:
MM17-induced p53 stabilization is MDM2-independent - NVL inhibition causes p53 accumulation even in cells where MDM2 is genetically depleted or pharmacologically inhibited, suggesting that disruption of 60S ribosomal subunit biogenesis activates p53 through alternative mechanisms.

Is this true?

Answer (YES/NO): NO